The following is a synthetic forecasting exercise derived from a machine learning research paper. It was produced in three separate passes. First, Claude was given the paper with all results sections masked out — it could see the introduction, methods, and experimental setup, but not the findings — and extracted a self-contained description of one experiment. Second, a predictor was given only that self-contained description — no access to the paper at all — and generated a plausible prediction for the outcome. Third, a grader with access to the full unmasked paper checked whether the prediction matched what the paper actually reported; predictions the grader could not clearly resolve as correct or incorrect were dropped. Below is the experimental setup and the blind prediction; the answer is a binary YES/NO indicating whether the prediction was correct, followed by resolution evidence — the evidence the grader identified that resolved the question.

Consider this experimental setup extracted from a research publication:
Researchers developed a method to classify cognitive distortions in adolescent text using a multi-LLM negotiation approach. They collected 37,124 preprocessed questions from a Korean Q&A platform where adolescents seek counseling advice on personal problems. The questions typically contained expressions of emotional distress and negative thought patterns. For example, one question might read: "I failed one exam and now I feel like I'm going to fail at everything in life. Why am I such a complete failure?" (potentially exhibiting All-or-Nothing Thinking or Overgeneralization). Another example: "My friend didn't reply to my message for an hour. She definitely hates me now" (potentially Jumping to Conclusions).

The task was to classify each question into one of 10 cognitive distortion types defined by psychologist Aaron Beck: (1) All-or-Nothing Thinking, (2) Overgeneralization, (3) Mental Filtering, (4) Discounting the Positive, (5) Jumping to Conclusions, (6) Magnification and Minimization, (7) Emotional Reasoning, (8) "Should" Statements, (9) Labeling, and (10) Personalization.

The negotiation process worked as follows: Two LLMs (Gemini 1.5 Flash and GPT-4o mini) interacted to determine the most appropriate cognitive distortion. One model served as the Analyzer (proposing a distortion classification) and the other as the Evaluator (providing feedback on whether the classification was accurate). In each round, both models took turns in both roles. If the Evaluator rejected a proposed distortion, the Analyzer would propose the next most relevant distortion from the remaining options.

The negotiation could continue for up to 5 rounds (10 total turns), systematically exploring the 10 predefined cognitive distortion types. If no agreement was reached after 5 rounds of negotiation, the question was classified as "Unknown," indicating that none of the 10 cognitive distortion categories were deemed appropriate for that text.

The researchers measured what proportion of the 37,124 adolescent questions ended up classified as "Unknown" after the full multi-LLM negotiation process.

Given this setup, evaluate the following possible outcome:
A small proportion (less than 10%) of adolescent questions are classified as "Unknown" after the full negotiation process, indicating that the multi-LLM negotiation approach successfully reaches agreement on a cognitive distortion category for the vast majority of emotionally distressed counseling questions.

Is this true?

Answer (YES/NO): NO